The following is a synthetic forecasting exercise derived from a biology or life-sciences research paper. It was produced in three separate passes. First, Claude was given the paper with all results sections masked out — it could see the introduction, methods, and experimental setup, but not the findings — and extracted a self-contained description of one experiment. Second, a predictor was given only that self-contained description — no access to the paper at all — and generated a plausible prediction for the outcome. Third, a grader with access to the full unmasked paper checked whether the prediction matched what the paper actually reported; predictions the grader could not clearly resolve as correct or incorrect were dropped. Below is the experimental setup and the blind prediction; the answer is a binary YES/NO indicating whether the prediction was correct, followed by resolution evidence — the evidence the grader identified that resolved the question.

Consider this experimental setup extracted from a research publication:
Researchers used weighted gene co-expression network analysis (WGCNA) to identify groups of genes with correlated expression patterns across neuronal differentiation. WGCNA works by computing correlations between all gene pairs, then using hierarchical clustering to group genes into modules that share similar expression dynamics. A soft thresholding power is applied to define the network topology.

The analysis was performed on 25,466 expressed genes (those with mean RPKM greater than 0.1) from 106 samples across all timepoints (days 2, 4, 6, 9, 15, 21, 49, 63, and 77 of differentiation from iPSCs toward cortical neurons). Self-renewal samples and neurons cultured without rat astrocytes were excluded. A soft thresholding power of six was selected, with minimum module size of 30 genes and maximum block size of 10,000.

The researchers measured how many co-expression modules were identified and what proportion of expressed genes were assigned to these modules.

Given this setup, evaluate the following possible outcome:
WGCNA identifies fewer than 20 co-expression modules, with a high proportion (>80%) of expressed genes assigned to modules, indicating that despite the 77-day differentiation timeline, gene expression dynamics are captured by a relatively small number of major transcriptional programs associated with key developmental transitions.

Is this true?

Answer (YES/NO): YES